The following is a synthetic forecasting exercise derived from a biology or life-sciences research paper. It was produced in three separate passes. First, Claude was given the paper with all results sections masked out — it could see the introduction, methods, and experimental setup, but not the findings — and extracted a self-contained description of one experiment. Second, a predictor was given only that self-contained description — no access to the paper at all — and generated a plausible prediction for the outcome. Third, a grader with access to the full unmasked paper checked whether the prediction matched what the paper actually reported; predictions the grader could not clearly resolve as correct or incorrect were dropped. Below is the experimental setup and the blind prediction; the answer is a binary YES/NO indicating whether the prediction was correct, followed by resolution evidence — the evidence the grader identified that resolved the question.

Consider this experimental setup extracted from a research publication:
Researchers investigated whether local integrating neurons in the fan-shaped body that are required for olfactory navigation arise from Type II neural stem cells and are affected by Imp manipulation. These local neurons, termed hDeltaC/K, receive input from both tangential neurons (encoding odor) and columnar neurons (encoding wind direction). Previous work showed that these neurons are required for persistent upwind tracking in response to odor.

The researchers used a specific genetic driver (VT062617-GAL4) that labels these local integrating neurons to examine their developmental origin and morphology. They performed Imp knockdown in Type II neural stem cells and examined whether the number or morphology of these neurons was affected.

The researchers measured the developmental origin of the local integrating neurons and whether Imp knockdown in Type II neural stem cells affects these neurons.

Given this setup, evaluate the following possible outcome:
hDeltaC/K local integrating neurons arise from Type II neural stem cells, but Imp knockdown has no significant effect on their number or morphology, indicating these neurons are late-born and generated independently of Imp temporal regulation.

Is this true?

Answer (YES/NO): NO